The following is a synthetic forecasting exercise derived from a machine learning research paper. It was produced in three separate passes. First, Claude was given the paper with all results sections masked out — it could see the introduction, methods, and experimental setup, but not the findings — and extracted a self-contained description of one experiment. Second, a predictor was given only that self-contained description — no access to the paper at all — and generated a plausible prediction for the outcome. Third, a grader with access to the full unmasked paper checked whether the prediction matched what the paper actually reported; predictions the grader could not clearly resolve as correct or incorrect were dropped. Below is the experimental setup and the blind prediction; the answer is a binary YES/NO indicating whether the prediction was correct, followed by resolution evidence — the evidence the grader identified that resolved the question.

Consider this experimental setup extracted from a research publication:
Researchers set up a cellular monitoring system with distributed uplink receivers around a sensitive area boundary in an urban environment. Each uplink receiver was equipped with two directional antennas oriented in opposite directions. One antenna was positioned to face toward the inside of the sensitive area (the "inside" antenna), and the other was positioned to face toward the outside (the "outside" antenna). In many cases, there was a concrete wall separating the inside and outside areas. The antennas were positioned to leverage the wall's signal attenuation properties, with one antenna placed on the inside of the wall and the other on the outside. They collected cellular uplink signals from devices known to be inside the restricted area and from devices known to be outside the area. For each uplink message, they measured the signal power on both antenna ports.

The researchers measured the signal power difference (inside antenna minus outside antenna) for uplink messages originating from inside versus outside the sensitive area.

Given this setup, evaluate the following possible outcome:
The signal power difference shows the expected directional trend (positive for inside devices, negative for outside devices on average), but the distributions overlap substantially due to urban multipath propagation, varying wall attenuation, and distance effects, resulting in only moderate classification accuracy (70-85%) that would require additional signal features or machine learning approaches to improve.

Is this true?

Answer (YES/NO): NO